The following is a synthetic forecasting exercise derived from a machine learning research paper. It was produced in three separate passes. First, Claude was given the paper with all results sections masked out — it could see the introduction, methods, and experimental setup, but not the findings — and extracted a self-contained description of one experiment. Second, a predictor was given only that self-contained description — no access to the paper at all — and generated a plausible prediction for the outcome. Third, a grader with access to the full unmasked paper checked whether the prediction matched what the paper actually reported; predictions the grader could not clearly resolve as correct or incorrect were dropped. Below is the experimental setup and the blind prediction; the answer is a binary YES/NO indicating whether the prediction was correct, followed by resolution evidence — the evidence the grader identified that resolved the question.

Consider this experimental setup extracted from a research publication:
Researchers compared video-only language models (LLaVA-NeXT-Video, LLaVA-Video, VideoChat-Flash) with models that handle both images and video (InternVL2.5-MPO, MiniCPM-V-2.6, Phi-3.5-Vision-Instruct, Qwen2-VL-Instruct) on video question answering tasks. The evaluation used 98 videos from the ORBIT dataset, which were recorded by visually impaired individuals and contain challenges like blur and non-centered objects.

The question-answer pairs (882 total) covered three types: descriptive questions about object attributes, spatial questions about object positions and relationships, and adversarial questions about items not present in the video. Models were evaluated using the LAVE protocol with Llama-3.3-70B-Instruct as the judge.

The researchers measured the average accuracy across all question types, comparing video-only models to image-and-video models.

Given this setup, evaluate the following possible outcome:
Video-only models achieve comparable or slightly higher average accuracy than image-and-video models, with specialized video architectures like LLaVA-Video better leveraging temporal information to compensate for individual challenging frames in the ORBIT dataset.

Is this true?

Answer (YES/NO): YES